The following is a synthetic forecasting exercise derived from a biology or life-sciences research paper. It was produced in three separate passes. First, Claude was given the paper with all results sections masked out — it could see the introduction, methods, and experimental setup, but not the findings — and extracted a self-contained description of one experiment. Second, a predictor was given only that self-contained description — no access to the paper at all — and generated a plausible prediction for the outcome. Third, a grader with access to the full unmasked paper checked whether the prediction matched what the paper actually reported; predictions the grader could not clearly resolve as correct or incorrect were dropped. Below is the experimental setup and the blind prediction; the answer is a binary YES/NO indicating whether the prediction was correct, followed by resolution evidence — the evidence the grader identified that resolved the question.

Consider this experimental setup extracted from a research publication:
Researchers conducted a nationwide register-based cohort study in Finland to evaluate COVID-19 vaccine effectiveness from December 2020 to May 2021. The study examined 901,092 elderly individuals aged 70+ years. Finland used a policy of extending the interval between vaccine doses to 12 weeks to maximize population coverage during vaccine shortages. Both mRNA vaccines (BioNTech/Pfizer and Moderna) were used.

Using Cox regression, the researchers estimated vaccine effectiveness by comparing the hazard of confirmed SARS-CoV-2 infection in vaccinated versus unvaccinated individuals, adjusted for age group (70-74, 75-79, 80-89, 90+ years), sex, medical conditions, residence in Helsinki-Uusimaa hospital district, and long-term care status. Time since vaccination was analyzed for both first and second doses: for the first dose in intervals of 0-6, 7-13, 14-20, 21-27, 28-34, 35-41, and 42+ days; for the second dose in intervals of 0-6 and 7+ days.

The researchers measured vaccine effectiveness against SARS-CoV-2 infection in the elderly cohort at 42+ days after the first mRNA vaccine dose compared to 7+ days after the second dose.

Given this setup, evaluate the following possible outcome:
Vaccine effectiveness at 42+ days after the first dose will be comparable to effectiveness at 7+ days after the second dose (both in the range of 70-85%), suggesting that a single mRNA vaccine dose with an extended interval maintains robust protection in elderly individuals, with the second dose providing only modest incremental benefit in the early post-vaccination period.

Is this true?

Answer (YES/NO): NO